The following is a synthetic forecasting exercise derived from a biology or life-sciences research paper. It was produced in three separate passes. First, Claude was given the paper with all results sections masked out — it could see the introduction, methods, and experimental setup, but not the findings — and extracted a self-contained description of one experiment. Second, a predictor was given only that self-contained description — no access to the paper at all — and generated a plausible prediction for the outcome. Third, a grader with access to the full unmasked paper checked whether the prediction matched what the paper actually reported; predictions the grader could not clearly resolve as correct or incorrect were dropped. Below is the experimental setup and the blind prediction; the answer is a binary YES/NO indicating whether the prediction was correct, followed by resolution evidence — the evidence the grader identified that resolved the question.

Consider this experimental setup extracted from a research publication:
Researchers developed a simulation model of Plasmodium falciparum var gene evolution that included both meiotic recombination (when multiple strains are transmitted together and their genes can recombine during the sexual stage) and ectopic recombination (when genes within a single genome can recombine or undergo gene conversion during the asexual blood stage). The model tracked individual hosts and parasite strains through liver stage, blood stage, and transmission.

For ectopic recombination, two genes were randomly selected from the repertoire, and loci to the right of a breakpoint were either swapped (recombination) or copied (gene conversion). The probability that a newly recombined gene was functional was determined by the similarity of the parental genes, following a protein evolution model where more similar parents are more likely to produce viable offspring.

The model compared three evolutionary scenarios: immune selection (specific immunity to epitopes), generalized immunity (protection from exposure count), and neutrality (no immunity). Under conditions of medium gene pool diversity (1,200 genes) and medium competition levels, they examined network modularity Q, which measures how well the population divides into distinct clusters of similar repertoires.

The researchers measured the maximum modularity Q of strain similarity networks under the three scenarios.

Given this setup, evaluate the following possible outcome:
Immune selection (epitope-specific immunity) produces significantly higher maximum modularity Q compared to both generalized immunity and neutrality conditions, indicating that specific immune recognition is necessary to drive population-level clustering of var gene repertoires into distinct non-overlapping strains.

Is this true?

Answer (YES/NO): YES